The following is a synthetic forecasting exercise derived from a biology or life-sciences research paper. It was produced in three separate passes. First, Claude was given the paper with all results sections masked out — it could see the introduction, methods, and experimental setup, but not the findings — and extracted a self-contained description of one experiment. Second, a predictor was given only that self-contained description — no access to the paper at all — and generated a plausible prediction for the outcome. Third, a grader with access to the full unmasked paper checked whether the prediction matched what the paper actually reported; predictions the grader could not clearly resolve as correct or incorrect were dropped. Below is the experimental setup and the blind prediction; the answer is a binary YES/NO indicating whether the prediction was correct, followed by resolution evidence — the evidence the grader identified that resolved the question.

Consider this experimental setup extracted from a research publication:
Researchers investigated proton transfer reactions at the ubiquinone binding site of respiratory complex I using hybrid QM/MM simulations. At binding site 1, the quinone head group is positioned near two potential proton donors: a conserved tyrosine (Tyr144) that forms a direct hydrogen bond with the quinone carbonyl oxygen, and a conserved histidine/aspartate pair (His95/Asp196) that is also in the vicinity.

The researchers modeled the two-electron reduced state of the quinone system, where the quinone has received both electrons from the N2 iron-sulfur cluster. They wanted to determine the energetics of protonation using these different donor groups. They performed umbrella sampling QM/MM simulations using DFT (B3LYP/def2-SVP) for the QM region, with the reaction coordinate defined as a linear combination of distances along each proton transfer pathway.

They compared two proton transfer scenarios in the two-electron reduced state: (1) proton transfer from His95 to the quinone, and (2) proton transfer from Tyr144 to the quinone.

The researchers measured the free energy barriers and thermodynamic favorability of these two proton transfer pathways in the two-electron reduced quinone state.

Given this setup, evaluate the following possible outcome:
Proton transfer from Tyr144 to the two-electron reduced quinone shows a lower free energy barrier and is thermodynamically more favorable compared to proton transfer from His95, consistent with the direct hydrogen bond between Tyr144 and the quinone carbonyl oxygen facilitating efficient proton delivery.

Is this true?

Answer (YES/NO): NO